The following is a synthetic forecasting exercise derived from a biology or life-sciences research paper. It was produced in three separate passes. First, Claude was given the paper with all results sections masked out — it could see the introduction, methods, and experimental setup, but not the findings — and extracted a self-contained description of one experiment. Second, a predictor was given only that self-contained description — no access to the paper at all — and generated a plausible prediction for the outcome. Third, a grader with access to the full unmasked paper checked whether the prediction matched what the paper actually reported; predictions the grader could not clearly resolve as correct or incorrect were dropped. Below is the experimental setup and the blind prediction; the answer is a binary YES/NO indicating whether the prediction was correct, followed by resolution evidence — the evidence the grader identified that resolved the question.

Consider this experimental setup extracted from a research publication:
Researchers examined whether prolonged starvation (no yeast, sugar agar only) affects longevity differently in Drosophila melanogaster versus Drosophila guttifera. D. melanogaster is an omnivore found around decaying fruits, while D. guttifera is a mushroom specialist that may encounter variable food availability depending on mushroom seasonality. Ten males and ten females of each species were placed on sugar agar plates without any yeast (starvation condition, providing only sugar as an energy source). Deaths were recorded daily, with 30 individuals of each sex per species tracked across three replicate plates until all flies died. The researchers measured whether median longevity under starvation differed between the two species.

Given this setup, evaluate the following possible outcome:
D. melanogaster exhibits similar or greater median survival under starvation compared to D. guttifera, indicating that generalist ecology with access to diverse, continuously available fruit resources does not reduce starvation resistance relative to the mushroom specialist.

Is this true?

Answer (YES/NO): YES